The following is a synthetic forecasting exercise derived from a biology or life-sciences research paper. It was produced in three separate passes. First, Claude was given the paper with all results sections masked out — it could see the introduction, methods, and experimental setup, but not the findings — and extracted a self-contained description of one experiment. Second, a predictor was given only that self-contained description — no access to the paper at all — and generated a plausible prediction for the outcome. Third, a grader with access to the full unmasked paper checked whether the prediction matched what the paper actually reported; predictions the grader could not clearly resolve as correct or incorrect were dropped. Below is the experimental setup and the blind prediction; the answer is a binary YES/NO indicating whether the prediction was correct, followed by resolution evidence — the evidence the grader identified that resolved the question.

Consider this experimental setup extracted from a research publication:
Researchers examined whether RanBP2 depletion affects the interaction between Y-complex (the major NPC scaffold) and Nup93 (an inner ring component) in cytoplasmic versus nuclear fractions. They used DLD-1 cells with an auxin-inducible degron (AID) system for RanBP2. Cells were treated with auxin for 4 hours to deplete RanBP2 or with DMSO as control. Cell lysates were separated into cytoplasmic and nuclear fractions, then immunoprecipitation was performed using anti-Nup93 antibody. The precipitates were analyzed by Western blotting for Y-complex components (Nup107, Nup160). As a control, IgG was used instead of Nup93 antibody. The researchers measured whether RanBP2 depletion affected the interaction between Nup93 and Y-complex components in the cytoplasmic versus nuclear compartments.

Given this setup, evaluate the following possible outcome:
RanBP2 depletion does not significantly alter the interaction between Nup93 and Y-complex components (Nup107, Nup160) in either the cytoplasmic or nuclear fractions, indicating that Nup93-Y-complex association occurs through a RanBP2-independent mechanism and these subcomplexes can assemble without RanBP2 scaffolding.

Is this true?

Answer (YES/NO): NO